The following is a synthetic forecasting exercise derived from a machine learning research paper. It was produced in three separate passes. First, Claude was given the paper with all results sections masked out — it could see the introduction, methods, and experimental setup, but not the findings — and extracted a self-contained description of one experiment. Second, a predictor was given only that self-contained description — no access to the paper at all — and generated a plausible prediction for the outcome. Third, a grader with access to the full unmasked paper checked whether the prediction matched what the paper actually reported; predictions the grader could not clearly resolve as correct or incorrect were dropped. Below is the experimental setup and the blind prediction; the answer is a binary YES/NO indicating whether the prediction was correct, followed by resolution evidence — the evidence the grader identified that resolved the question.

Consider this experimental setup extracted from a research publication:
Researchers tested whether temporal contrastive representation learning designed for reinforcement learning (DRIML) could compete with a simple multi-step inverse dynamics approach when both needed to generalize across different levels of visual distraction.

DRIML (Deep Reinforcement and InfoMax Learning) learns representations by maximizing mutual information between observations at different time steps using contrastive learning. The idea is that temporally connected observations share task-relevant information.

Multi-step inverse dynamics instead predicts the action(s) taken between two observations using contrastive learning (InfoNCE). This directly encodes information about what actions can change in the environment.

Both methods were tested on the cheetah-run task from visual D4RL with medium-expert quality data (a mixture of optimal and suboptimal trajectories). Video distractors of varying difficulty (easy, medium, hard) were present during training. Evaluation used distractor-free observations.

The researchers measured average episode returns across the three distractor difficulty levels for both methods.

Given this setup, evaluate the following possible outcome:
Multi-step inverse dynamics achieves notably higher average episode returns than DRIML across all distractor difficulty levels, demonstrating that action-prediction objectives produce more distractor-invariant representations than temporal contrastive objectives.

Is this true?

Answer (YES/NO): NO